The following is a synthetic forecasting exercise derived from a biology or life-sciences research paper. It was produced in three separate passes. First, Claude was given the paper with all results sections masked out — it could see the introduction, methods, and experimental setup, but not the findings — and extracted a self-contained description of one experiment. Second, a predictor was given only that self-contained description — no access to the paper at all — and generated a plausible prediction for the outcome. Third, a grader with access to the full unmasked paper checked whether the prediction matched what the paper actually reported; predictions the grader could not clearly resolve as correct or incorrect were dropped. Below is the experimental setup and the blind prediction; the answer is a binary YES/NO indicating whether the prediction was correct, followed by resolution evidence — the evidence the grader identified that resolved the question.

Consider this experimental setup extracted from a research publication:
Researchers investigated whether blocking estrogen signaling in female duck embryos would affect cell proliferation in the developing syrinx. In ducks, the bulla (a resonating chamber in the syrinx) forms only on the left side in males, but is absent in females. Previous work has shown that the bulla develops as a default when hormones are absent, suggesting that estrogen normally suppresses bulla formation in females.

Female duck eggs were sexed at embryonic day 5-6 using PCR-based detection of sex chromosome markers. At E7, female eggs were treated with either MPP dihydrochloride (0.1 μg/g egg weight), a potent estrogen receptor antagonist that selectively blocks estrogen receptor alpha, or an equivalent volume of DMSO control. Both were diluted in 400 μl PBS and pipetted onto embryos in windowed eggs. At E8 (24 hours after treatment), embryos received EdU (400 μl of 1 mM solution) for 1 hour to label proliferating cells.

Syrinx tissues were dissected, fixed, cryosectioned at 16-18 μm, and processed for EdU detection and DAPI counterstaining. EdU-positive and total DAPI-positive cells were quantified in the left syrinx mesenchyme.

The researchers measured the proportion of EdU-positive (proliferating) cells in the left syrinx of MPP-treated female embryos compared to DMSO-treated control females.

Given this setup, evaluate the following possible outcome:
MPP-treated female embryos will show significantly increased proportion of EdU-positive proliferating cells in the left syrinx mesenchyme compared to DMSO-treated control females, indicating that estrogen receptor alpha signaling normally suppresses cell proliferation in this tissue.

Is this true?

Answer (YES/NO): YES